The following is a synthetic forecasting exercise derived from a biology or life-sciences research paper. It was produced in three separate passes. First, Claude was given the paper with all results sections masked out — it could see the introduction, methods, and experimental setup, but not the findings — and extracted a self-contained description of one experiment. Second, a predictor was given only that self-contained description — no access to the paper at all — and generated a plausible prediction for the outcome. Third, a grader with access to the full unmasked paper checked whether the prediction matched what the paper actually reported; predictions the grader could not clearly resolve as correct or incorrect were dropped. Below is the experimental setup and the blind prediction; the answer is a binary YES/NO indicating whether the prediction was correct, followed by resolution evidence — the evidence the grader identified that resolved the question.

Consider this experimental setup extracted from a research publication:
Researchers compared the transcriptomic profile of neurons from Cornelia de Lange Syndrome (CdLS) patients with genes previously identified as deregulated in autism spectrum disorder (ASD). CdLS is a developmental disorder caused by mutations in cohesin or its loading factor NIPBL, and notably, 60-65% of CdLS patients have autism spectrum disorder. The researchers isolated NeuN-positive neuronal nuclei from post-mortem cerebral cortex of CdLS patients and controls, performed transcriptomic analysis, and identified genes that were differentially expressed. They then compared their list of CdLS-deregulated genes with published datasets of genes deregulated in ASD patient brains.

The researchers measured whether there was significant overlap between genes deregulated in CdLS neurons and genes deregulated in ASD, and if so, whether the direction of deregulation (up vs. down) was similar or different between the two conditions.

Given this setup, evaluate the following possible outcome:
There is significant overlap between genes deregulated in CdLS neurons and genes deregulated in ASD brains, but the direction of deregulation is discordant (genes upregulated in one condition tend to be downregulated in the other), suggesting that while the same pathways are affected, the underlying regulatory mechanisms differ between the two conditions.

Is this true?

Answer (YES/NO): NO